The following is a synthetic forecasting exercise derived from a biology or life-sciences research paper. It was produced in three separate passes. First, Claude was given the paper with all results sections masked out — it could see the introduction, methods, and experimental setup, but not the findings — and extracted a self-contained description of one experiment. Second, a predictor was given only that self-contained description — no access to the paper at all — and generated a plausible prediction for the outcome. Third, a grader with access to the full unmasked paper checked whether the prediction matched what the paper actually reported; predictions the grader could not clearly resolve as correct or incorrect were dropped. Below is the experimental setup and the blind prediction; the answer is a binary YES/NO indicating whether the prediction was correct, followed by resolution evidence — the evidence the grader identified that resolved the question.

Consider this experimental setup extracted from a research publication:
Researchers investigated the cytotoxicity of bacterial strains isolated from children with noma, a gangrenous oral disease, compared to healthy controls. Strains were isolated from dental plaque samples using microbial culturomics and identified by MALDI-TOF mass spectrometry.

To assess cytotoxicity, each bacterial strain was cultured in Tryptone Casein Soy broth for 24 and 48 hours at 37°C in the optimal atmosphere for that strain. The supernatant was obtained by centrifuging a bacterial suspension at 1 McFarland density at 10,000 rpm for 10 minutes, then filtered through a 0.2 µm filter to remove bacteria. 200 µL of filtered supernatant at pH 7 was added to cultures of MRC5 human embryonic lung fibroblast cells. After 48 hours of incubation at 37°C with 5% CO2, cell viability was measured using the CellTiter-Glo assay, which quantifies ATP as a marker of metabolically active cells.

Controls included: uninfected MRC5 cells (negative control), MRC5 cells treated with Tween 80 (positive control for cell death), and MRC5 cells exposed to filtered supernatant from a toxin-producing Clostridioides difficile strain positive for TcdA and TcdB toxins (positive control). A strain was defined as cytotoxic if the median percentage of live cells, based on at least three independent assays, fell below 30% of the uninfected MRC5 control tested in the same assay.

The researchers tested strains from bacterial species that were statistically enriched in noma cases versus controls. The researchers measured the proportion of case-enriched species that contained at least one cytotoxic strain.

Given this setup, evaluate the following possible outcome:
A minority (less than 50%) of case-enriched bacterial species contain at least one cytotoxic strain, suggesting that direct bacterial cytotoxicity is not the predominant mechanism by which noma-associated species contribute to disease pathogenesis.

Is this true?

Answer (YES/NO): YES